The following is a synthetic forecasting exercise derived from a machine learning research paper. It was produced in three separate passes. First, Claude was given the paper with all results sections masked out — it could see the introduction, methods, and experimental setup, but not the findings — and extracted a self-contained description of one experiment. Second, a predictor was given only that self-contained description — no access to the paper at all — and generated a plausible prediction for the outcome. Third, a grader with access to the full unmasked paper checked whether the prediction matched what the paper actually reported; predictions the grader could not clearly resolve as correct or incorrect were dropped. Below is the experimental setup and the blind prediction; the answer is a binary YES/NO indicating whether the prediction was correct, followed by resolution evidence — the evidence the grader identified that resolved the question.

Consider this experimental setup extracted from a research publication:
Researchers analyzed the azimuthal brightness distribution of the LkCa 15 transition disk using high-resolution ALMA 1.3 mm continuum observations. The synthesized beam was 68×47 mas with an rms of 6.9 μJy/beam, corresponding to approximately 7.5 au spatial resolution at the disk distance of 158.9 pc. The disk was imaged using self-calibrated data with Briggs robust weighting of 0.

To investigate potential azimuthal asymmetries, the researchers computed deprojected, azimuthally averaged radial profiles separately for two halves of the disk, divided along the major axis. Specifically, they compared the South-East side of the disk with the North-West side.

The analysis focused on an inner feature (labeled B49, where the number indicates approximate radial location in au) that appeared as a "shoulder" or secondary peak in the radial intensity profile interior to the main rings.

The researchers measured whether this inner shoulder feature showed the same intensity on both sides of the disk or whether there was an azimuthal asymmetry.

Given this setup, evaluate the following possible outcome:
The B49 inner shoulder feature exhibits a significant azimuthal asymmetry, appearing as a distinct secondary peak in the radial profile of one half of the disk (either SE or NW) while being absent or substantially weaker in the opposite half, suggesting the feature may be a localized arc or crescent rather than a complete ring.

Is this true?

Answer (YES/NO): NO